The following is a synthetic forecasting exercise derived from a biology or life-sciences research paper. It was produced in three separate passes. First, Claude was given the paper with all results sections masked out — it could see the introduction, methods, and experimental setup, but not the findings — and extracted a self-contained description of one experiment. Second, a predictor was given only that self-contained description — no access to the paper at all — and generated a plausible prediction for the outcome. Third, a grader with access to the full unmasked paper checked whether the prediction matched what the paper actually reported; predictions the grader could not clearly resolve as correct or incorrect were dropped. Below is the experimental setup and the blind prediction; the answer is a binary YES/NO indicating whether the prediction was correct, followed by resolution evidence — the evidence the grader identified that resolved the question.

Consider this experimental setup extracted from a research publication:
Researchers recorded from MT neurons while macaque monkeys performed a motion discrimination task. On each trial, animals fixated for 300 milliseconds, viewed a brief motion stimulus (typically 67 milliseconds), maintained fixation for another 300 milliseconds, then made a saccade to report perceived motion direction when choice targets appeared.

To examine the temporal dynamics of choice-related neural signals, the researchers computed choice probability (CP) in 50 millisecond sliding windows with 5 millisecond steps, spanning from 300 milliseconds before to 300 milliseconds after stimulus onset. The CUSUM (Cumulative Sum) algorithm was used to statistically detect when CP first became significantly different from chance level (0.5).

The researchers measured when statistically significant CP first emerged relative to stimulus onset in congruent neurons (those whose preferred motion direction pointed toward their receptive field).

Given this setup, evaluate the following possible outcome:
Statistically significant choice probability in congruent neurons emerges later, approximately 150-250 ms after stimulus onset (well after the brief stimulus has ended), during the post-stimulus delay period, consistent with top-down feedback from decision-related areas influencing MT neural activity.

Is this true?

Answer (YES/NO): NO